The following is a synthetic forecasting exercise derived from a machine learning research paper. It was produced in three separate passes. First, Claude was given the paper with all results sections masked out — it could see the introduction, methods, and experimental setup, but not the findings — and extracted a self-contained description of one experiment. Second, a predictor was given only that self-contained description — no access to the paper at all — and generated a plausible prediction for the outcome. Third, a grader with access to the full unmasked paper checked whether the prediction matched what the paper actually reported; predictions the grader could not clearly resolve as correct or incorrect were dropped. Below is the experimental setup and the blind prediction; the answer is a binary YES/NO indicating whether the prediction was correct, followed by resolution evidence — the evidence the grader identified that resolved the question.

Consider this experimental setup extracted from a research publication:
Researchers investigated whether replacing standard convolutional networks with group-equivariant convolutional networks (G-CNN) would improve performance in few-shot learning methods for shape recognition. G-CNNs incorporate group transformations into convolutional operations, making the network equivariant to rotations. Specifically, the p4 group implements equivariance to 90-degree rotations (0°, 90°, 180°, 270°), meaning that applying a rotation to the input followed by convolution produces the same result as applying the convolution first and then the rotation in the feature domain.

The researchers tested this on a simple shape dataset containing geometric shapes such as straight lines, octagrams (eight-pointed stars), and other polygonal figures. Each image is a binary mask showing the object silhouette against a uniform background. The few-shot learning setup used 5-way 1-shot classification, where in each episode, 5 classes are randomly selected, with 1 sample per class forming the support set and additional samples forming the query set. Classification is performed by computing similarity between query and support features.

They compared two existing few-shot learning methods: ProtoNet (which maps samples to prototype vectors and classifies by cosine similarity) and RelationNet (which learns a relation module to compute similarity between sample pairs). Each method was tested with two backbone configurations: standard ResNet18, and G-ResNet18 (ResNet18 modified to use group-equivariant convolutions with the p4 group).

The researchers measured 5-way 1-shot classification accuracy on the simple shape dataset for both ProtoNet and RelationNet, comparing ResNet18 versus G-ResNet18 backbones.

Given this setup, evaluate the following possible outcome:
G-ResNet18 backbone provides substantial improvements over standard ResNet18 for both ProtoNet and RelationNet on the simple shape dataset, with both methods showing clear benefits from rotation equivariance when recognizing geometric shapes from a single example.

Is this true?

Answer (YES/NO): YES